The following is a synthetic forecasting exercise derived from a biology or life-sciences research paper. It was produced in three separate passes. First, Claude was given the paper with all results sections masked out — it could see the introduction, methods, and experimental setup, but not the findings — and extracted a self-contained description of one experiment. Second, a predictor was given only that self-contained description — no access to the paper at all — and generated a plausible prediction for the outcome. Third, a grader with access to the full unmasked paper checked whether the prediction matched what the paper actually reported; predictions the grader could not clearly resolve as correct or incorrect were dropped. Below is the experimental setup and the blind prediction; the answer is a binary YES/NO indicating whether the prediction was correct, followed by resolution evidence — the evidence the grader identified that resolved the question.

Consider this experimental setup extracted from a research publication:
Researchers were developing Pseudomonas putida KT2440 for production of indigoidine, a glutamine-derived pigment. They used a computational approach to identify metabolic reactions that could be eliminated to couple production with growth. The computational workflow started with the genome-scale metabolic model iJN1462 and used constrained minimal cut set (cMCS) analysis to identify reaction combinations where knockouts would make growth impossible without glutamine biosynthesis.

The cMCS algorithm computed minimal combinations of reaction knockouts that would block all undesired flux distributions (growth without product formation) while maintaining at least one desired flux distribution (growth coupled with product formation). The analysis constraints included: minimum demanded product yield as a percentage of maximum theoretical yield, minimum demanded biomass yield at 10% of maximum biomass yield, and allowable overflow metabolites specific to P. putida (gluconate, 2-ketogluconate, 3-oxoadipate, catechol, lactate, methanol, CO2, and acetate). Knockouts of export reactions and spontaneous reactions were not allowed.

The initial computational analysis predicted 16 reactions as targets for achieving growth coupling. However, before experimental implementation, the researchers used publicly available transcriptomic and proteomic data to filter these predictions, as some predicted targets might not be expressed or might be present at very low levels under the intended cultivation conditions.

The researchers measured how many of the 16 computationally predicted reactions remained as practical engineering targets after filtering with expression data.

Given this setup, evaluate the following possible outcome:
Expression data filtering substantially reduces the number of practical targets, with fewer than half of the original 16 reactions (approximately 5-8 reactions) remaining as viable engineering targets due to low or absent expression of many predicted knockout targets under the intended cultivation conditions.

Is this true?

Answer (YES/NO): NO